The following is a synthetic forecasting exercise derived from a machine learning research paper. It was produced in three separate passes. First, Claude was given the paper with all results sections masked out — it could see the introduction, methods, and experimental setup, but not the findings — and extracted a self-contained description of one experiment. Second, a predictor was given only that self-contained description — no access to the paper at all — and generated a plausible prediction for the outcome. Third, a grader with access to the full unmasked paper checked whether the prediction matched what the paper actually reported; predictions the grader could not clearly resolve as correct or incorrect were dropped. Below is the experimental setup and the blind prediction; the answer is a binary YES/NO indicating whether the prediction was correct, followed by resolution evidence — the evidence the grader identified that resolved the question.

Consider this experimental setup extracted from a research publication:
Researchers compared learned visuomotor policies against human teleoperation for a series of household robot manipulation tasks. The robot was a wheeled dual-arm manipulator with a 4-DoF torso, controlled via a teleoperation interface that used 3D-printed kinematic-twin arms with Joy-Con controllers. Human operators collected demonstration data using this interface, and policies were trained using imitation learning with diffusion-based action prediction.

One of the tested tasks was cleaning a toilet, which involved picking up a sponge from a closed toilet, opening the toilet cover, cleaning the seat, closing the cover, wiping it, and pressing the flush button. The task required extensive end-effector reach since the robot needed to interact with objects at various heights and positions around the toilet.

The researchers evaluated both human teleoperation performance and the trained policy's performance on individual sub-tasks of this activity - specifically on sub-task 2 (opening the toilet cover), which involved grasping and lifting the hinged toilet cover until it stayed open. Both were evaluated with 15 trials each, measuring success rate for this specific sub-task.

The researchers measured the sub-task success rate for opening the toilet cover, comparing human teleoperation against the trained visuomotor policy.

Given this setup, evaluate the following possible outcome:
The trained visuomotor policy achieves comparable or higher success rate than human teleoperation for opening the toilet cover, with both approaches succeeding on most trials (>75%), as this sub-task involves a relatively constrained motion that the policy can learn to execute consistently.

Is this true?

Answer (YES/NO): NO